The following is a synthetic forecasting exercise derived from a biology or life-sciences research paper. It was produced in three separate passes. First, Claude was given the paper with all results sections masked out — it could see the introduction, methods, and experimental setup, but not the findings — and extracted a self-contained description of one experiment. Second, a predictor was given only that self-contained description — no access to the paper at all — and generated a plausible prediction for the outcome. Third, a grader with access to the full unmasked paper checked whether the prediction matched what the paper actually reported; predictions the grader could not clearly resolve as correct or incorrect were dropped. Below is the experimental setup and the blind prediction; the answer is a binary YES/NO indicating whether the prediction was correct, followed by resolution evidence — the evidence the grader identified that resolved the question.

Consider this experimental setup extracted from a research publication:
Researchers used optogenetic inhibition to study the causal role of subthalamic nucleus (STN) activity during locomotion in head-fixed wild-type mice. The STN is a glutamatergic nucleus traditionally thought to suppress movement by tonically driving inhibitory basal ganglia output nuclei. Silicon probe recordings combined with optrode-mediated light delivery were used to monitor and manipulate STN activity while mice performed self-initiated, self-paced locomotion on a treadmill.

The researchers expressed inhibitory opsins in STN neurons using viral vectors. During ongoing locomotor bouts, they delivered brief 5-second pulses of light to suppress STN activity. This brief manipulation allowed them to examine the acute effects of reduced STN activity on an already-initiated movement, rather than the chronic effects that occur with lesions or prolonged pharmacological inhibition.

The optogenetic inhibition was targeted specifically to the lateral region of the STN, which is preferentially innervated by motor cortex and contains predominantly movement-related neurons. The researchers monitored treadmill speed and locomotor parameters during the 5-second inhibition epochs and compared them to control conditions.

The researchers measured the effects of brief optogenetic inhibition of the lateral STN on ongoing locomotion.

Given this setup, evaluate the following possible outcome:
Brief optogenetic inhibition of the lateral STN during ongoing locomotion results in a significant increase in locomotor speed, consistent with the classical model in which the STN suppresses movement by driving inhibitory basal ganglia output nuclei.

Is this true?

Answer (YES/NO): NO